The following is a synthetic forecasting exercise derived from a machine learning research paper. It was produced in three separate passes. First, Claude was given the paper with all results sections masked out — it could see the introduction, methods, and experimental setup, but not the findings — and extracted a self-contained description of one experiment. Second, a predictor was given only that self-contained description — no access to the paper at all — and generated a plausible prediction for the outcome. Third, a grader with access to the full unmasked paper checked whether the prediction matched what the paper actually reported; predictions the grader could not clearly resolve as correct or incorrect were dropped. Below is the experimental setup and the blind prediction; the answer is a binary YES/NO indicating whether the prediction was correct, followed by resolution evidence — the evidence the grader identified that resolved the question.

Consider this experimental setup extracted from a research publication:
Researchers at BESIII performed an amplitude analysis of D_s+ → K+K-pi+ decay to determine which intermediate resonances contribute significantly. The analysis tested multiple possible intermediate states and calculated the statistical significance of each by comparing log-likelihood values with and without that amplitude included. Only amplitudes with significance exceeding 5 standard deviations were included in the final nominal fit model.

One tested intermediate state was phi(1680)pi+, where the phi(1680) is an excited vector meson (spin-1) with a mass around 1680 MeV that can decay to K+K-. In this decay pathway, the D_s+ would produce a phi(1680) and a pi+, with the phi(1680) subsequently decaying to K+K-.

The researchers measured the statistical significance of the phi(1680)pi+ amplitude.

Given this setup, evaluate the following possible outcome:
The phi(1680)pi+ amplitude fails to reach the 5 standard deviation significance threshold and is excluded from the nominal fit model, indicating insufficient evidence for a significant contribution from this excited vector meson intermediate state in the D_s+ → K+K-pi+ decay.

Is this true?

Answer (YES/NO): YES